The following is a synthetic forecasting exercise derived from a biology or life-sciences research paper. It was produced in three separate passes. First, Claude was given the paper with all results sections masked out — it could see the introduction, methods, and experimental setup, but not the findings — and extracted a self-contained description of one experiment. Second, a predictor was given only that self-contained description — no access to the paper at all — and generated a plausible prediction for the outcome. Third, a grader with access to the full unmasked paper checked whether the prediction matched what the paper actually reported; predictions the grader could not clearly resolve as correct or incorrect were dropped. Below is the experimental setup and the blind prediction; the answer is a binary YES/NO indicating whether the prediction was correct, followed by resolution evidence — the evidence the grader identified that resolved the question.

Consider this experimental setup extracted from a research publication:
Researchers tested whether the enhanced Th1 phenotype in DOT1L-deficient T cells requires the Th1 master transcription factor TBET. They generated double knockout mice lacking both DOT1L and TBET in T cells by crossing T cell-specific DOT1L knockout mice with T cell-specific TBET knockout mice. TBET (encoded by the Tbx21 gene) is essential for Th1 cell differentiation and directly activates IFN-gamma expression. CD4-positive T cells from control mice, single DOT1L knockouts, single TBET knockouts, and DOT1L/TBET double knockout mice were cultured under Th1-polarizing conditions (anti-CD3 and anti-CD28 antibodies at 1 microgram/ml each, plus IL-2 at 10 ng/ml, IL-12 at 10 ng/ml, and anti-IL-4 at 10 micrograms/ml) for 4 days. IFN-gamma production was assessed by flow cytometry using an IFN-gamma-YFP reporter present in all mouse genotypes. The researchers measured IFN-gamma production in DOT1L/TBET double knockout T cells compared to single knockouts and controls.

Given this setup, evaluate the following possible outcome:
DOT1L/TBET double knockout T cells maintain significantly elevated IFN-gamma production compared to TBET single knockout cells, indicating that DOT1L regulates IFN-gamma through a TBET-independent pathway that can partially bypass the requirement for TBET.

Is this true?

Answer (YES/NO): YES